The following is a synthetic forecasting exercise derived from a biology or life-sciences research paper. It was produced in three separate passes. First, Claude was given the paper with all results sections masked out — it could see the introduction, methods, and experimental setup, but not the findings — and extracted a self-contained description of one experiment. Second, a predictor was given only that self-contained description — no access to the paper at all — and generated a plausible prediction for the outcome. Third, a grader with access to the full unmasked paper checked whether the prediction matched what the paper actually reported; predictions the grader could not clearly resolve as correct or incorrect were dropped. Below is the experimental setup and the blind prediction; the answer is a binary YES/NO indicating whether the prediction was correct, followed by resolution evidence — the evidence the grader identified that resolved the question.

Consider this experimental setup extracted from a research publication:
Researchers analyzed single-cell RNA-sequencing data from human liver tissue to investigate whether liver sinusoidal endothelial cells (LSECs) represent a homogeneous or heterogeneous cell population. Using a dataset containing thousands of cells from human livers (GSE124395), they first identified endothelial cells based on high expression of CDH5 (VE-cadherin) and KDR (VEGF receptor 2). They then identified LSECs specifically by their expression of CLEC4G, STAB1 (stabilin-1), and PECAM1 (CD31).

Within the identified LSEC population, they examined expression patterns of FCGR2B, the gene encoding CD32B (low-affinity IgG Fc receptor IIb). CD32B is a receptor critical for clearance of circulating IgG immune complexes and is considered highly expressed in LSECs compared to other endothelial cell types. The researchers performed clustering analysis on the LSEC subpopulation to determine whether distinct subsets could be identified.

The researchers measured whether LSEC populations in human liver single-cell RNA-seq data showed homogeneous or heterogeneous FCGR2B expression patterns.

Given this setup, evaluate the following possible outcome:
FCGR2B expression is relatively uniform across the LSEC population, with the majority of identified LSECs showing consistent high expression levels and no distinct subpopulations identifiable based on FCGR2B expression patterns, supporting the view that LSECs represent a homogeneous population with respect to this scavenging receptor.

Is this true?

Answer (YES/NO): NO